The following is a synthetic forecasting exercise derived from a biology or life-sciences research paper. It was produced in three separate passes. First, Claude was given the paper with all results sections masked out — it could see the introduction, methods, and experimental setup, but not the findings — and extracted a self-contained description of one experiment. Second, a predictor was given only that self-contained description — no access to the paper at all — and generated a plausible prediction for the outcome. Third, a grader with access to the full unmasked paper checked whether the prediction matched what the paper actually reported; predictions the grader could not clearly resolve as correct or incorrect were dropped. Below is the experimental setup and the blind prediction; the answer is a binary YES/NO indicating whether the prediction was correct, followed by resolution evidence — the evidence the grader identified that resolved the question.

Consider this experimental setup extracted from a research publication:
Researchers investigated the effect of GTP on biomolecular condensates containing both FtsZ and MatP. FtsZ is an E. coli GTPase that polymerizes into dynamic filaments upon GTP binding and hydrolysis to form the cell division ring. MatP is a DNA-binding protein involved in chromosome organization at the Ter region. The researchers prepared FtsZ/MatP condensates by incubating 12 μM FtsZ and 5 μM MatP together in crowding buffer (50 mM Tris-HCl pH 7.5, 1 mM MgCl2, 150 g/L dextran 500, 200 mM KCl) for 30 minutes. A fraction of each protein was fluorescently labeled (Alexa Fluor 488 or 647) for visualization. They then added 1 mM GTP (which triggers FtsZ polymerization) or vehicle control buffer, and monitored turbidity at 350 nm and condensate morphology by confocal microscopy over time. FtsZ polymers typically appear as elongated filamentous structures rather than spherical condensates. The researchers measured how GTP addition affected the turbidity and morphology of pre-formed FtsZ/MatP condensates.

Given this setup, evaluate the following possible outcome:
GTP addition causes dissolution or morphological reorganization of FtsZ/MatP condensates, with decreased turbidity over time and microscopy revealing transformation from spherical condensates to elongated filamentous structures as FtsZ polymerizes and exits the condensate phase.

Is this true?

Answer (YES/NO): YES